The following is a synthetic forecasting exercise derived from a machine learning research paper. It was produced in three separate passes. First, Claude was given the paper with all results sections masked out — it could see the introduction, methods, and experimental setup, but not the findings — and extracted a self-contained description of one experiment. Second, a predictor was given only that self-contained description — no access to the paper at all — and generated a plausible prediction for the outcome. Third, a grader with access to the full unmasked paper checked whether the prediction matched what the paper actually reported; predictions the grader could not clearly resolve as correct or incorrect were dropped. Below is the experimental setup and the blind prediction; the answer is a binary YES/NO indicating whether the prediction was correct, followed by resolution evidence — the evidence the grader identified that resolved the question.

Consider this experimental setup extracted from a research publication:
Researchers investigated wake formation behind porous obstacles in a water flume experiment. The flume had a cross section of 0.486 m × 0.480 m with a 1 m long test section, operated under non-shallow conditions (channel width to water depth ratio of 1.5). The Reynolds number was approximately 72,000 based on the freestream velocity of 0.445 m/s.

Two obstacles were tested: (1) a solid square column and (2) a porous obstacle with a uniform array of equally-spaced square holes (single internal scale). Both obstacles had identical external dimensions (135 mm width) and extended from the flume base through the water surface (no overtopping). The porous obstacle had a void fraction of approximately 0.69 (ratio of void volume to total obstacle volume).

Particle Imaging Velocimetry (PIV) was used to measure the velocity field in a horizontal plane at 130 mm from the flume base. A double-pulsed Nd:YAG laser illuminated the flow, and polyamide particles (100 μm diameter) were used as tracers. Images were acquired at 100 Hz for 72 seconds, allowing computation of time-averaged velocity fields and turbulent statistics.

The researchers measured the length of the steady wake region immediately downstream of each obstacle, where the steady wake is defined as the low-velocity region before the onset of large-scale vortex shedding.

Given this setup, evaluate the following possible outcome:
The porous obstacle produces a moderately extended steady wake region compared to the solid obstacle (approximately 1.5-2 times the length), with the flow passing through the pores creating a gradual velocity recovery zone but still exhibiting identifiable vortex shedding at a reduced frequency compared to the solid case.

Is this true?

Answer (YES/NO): NO